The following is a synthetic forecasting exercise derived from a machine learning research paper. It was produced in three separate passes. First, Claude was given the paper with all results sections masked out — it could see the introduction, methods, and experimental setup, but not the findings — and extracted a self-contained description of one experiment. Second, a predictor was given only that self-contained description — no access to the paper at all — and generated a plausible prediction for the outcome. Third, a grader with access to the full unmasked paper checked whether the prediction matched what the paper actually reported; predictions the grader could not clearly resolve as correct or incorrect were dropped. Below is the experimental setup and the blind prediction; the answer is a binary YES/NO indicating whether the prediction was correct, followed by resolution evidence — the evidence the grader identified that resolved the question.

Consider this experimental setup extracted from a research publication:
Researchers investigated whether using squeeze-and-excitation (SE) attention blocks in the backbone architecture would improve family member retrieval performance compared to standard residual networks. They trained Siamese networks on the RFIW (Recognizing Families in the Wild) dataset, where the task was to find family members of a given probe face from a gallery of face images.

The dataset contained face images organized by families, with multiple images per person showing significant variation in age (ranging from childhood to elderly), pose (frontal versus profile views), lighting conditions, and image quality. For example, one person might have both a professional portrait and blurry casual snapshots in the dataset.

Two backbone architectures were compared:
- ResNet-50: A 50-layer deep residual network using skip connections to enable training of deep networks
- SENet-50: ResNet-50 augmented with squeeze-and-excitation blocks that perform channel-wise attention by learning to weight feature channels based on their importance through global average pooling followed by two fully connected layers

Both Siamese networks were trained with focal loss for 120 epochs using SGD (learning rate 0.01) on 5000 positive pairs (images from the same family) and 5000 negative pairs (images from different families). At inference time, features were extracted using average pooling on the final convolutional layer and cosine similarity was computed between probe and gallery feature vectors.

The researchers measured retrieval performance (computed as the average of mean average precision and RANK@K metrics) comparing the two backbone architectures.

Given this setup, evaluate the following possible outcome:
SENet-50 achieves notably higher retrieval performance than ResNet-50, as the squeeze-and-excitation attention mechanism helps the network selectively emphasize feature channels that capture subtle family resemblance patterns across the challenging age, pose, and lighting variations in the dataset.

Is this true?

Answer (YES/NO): NO